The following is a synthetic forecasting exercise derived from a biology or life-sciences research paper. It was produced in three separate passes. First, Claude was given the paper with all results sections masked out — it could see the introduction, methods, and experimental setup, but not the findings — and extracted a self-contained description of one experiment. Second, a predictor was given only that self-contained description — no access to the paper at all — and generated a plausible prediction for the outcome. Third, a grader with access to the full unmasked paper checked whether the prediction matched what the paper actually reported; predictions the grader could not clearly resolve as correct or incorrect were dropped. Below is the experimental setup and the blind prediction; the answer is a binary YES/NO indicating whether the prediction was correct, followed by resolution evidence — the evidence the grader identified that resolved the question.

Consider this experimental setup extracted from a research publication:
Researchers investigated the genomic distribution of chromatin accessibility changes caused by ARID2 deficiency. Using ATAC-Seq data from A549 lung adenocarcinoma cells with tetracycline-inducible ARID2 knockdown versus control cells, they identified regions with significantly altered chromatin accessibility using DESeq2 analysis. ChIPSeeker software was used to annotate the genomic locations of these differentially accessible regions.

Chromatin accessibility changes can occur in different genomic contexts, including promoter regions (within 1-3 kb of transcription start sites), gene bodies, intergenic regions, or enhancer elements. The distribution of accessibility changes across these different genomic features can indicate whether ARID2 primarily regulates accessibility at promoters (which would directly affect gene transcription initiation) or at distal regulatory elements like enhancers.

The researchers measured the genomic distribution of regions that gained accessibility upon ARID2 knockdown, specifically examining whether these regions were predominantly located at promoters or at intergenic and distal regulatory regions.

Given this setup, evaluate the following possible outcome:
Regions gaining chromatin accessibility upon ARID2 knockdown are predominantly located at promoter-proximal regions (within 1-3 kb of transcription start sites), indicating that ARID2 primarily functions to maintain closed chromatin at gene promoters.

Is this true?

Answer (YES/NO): YES